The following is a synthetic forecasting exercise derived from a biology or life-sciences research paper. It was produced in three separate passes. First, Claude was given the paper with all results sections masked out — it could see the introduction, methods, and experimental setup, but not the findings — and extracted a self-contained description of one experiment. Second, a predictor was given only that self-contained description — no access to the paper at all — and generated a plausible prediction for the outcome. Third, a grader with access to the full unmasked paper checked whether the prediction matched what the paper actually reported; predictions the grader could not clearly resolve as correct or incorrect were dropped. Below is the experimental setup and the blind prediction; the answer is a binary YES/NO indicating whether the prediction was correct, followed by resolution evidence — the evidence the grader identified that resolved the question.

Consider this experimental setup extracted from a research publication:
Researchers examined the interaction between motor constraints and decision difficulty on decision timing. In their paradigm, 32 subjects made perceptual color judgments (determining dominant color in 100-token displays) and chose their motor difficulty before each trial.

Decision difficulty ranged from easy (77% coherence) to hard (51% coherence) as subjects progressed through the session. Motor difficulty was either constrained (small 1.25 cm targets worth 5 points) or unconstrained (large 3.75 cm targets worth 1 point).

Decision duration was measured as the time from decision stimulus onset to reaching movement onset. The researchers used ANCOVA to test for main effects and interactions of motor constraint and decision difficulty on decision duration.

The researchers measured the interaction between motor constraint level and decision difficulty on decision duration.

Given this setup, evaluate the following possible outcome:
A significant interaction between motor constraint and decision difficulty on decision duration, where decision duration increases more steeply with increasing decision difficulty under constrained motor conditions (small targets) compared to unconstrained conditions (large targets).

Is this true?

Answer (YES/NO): NO